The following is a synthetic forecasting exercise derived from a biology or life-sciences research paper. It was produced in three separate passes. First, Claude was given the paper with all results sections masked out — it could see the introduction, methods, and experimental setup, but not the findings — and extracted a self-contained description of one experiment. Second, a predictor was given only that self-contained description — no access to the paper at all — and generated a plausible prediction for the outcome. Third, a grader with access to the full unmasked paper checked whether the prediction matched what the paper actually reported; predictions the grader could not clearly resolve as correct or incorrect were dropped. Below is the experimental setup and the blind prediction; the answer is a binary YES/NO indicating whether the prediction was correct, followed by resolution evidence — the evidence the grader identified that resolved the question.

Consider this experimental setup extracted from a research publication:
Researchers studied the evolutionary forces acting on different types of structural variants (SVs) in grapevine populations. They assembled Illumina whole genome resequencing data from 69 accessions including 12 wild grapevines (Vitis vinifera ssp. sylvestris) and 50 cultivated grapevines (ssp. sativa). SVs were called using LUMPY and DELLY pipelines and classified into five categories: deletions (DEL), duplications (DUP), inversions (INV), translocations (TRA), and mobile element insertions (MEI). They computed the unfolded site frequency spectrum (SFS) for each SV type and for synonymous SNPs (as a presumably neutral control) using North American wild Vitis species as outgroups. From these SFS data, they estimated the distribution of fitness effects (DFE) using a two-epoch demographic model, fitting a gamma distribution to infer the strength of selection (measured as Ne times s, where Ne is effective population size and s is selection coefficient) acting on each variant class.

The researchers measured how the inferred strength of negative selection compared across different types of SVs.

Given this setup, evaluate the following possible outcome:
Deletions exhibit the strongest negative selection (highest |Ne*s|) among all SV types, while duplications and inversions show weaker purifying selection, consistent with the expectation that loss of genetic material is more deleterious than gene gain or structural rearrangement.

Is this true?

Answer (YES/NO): NO